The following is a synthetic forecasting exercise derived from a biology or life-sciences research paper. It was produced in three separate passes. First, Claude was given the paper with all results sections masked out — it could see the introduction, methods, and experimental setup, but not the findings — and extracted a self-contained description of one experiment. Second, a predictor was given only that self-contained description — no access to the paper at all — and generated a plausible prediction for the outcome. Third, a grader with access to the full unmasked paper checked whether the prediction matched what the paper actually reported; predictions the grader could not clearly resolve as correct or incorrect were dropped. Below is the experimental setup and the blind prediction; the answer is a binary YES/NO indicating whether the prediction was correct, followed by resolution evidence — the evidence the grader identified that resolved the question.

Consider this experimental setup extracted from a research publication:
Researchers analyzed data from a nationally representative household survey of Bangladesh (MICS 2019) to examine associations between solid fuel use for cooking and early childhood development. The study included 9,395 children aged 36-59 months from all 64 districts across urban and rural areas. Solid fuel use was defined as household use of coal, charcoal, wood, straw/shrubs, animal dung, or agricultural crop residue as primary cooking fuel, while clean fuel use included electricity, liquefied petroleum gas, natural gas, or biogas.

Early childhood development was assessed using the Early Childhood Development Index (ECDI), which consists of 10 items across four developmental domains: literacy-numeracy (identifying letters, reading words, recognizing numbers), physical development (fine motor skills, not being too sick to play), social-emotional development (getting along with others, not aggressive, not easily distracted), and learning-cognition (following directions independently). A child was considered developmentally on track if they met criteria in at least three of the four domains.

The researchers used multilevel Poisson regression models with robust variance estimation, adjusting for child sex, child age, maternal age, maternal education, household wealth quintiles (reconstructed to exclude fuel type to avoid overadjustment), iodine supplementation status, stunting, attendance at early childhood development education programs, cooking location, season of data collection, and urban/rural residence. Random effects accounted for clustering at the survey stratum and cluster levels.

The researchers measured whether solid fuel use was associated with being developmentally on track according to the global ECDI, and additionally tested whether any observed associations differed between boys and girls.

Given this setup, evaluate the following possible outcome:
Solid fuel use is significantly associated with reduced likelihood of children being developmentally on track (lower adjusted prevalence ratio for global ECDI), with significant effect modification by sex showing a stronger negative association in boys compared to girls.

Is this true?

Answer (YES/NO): NO